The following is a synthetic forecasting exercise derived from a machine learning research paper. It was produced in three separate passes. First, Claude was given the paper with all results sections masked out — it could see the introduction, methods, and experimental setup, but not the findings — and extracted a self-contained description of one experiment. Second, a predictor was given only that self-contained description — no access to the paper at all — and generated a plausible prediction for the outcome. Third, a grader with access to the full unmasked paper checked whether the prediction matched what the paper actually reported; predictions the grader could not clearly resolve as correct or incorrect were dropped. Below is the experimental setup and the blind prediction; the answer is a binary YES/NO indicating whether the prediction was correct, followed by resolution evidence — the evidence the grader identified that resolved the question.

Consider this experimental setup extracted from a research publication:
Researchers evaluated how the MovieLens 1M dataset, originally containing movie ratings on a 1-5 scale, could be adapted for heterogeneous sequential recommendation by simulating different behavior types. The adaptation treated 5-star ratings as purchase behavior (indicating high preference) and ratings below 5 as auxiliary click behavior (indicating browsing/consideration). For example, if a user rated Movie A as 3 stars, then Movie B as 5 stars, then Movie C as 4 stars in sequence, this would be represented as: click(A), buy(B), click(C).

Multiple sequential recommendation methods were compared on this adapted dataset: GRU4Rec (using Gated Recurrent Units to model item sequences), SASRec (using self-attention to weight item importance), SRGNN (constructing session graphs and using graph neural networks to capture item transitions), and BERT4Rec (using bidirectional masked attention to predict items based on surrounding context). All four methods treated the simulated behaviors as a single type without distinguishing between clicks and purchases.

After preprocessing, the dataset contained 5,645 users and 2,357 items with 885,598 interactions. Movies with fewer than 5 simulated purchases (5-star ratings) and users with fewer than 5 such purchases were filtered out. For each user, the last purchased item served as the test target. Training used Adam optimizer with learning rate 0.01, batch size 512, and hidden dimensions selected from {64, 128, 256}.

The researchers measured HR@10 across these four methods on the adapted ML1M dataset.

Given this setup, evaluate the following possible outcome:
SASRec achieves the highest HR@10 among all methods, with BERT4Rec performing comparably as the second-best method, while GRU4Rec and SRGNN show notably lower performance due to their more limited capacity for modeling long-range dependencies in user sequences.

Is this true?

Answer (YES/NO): NO